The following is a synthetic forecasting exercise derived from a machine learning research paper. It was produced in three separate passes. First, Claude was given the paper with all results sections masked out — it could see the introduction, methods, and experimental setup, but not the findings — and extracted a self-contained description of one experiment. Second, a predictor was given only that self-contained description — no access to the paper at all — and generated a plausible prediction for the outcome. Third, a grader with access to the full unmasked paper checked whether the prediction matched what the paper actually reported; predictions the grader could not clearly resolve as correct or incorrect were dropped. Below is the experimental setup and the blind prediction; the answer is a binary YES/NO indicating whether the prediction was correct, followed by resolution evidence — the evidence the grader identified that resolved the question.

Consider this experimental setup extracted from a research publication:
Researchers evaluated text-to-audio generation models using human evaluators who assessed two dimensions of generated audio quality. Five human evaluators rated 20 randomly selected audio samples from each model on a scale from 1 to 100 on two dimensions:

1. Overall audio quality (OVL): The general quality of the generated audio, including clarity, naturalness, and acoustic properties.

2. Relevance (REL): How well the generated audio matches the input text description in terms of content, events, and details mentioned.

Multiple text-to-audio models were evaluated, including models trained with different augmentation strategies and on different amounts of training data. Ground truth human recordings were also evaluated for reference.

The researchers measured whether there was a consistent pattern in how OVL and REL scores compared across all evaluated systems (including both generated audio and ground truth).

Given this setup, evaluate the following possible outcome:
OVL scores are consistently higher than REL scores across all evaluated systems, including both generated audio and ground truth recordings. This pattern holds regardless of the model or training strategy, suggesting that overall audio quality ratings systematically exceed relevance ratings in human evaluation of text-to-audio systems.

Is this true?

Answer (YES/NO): YES